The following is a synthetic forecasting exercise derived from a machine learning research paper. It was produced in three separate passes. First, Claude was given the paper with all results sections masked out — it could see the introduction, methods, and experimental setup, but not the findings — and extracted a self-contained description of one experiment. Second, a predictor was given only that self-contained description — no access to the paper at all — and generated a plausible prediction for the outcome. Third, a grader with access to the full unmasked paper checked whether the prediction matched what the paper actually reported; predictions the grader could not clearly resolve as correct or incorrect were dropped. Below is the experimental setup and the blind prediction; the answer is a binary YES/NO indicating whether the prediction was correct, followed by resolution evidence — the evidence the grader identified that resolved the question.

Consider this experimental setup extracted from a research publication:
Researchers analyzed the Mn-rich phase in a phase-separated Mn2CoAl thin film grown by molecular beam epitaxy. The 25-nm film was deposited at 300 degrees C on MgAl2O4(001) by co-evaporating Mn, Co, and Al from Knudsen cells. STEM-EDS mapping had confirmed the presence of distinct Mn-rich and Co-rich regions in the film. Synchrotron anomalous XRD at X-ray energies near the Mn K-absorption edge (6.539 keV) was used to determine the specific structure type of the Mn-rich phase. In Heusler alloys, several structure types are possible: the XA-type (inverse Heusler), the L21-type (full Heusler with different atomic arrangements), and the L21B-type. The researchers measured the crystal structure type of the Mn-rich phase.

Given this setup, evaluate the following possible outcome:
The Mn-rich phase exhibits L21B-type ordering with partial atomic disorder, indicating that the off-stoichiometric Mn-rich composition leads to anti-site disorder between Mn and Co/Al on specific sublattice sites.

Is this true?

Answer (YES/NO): NO